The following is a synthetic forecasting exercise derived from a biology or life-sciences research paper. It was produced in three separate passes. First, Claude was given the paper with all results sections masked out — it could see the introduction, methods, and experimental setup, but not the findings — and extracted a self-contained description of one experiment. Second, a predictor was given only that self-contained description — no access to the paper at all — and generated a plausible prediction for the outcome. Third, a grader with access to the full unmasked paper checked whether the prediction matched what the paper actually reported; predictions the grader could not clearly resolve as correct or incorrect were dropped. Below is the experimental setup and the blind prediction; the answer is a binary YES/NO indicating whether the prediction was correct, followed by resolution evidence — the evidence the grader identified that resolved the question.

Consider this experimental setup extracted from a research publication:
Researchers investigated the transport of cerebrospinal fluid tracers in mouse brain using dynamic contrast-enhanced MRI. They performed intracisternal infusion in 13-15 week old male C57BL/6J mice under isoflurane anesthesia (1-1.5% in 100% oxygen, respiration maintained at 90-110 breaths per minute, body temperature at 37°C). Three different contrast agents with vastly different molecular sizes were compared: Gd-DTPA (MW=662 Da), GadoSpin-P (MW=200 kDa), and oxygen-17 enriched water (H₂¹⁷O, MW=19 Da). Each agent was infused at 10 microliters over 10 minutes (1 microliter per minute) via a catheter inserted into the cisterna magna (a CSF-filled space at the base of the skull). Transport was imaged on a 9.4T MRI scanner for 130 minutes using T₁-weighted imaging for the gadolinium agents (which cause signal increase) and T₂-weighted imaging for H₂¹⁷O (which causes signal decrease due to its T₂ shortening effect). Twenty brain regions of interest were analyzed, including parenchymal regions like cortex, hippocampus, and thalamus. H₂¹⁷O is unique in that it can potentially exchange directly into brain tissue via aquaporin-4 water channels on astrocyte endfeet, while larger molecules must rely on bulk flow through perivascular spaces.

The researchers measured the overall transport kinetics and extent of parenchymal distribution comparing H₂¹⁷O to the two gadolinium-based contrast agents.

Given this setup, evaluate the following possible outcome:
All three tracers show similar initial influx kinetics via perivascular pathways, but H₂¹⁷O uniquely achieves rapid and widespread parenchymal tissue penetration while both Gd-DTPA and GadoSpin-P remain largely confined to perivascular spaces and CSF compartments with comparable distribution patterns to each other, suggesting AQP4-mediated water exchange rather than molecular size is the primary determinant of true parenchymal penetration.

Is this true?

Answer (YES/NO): NO